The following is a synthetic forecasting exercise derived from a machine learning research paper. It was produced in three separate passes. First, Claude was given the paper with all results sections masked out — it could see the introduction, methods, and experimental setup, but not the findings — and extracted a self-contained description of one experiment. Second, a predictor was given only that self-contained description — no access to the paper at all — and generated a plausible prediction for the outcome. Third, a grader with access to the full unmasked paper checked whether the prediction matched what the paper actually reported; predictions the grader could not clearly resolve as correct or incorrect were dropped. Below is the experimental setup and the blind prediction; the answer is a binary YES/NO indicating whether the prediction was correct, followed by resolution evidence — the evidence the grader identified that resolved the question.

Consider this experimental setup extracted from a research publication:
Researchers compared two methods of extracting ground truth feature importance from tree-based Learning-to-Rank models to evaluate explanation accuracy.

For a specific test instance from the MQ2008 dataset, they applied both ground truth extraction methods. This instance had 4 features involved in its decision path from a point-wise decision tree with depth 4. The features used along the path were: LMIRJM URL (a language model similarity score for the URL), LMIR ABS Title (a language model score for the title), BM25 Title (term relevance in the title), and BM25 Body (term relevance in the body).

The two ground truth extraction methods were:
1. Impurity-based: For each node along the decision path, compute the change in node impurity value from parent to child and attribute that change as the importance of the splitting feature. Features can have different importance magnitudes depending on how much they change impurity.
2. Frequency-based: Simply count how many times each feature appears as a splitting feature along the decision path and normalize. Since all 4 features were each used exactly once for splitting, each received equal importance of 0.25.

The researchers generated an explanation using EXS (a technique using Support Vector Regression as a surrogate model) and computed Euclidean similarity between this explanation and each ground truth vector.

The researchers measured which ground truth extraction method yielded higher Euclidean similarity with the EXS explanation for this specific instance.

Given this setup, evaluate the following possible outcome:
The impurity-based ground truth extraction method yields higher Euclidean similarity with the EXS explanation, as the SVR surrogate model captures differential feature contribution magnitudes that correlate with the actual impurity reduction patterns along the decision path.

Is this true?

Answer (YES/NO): YES